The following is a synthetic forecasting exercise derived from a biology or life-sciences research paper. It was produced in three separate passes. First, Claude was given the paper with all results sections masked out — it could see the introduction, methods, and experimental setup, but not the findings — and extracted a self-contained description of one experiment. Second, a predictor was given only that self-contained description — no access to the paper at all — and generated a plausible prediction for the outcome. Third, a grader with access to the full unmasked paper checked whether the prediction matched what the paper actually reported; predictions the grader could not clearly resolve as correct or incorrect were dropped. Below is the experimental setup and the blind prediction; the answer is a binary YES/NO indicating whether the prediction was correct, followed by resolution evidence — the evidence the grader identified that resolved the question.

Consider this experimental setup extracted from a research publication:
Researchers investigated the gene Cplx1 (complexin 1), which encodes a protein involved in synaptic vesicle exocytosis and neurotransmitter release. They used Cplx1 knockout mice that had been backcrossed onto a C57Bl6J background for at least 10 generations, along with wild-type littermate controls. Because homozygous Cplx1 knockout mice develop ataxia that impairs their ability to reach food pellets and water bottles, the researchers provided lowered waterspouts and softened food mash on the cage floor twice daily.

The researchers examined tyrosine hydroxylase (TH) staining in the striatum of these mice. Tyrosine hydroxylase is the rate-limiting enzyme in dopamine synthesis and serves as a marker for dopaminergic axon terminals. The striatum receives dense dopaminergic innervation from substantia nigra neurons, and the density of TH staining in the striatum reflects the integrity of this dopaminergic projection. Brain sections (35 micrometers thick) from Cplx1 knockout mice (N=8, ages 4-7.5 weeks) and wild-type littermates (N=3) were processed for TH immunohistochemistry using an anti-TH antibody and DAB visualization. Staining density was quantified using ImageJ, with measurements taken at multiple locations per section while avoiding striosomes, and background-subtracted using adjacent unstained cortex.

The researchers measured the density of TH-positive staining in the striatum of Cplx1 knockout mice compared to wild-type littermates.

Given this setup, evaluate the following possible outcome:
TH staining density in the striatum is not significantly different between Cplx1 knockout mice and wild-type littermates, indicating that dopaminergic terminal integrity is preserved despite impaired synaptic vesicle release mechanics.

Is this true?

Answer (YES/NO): NO